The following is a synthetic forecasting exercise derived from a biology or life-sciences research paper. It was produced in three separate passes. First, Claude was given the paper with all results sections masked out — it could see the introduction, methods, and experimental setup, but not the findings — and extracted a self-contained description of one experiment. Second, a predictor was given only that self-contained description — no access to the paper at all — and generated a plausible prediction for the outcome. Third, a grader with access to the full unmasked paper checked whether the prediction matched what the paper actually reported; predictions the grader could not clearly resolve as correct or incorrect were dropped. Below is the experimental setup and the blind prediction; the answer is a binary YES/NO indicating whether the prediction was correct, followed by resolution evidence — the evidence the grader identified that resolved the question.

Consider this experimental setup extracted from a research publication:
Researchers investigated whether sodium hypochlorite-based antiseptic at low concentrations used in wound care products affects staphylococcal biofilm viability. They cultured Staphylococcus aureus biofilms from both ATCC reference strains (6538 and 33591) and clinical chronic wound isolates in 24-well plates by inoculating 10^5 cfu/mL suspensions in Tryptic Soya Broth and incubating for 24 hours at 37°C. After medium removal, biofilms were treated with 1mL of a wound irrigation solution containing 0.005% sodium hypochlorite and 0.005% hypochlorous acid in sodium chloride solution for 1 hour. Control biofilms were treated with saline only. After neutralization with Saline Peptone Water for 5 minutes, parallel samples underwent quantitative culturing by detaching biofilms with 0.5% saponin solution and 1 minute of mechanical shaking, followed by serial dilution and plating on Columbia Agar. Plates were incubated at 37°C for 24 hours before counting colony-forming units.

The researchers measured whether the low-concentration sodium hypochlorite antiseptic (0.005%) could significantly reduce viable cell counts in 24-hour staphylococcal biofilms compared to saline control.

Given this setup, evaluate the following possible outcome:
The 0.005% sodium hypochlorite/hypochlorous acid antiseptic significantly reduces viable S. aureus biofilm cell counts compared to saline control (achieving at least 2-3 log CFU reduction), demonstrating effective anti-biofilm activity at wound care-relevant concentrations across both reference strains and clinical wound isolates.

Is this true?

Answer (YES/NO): NO